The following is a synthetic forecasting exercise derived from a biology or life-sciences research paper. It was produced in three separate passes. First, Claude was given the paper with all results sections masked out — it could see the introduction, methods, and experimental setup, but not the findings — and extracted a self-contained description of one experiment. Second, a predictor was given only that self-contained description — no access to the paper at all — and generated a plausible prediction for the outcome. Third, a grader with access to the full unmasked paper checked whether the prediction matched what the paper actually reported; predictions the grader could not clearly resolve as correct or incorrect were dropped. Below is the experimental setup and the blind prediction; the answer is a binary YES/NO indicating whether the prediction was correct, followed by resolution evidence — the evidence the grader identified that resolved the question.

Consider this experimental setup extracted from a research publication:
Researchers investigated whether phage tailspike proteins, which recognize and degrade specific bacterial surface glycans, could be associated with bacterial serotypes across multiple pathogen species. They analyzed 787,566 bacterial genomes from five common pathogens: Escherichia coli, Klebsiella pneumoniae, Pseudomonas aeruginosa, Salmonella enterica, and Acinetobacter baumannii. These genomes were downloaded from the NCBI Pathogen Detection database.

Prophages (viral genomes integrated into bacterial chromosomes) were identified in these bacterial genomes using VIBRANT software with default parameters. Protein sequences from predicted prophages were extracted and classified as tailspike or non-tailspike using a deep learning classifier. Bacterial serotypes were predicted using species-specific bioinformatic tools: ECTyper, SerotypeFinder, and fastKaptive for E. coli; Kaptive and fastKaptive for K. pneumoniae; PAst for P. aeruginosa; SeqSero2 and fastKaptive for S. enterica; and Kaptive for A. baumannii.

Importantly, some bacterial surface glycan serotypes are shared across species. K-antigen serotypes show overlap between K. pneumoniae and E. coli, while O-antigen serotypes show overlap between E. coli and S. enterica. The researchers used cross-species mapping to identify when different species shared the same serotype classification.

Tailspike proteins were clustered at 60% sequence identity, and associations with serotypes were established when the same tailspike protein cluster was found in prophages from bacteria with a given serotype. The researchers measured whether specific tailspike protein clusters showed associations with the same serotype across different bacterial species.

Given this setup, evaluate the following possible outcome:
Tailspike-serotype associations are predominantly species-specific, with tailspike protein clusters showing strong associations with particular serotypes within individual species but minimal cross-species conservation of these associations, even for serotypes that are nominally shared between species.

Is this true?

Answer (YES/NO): NO